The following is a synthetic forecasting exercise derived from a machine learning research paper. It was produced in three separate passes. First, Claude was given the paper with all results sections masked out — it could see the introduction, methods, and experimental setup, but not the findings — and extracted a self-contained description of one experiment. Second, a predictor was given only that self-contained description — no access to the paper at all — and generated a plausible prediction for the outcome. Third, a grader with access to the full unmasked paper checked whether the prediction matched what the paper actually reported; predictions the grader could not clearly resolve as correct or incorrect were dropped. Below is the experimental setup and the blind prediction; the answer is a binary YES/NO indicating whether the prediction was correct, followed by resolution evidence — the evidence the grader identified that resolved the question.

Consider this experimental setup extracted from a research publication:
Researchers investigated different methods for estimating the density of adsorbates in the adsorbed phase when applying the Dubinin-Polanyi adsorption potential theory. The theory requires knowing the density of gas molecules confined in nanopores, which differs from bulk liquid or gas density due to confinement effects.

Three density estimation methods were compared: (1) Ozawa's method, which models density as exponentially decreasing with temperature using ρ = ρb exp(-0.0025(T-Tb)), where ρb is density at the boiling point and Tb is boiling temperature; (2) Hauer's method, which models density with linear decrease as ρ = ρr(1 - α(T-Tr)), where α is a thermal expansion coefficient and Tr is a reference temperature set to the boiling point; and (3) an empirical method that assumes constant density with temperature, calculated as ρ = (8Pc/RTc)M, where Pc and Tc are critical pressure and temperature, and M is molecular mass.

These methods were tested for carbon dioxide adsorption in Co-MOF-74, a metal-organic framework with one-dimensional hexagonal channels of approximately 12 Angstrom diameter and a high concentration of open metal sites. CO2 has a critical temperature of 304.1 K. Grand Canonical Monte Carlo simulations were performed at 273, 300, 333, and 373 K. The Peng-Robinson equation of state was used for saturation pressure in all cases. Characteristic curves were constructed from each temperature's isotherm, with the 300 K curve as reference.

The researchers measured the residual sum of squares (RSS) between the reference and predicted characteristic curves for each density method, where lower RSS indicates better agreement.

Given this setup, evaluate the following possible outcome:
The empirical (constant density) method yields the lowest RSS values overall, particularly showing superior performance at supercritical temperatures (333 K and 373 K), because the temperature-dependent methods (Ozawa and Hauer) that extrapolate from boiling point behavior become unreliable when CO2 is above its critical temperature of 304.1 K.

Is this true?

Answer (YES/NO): NO